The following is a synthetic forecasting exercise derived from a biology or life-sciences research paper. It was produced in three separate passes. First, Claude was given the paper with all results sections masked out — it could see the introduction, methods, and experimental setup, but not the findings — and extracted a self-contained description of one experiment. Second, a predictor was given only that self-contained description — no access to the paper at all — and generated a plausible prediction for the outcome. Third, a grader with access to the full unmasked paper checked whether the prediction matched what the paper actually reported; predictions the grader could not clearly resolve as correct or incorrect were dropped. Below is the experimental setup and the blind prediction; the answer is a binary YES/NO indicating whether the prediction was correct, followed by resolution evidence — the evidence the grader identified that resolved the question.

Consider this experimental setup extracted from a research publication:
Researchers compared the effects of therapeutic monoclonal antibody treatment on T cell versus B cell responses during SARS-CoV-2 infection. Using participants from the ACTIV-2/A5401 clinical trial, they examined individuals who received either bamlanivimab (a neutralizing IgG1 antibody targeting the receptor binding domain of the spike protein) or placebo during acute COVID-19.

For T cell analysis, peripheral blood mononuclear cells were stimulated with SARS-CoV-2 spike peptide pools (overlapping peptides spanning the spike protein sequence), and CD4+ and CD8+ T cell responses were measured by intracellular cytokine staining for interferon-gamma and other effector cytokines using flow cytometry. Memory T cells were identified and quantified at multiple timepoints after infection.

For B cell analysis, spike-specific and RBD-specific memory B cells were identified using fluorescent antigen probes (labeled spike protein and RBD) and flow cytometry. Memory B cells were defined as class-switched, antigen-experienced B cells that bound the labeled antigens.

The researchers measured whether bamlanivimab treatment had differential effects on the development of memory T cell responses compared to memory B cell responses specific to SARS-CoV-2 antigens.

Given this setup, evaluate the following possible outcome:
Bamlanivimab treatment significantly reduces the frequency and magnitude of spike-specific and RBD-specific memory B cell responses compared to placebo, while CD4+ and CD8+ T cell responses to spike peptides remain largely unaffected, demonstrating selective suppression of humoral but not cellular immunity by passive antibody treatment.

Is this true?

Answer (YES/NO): NO